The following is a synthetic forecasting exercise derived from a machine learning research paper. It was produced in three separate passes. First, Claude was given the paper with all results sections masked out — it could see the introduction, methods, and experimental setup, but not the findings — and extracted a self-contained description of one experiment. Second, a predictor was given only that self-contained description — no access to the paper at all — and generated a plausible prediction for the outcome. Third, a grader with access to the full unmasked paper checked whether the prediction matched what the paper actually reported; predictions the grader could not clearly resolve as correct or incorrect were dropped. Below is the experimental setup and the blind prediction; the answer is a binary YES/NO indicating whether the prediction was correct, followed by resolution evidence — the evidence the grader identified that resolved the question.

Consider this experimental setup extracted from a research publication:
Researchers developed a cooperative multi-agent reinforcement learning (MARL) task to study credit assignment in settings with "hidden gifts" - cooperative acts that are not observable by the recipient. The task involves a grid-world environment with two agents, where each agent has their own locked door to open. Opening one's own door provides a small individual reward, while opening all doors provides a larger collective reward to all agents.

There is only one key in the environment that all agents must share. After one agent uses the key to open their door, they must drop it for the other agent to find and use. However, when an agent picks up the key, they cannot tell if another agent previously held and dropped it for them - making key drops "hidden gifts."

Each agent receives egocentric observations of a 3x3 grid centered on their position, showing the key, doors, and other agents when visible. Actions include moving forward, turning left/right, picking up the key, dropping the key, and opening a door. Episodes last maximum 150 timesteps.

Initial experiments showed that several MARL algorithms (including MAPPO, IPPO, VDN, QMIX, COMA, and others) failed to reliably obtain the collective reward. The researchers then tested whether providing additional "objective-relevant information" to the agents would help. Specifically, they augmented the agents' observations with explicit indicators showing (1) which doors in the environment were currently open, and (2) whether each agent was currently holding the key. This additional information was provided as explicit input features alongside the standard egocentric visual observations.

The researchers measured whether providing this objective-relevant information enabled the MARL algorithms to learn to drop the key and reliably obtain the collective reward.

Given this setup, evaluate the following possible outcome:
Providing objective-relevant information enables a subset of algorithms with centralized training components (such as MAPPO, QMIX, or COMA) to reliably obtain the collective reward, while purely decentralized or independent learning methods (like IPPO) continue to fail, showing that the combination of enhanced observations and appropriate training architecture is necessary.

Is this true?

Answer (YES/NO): NO